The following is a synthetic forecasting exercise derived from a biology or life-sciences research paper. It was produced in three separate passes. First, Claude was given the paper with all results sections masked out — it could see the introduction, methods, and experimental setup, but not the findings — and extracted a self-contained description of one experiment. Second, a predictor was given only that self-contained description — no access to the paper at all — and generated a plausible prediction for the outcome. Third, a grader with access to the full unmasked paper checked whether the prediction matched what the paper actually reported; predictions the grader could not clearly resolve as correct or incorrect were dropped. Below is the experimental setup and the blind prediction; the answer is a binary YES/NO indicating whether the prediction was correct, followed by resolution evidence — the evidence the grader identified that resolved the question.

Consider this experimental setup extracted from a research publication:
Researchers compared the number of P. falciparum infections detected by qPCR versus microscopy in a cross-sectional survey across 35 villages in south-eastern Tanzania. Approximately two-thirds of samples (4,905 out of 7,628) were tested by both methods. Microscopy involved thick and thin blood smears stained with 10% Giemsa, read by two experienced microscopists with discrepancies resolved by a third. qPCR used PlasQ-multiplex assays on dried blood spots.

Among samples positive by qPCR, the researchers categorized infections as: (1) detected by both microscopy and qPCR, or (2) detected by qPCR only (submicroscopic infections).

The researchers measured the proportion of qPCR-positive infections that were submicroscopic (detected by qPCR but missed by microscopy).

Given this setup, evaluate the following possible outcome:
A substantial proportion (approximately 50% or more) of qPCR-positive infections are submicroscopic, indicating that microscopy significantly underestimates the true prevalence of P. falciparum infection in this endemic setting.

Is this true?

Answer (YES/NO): YES